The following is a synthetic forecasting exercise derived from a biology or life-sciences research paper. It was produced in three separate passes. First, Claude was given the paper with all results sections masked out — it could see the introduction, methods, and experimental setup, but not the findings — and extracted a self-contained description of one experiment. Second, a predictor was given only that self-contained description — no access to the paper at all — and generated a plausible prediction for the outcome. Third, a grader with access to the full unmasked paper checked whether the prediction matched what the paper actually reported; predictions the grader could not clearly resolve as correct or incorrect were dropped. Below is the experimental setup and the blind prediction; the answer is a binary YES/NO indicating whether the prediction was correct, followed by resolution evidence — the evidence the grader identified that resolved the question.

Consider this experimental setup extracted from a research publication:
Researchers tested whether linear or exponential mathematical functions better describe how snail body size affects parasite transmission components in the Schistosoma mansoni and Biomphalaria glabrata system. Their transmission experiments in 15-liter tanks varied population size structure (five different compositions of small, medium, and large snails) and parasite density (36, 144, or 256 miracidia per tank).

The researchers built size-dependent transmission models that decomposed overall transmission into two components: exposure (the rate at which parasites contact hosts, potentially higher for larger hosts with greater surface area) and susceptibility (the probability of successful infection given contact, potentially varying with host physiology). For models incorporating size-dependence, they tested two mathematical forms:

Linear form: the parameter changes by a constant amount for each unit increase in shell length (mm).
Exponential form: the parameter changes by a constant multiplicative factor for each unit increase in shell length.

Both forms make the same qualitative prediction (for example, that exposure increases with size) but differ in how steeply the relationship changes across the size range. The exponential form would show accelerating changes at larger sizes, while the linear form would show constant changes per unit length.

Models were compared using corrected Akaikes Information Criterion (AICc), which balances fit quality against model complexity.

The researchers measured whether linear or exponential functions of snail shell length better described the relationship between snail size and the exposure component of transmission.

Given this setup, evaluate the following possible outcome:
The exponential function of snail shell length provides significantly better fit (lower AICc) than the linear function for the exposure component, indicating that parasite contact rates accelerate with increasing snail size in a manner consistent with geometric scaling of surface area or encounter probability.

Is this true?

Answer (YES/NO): YES